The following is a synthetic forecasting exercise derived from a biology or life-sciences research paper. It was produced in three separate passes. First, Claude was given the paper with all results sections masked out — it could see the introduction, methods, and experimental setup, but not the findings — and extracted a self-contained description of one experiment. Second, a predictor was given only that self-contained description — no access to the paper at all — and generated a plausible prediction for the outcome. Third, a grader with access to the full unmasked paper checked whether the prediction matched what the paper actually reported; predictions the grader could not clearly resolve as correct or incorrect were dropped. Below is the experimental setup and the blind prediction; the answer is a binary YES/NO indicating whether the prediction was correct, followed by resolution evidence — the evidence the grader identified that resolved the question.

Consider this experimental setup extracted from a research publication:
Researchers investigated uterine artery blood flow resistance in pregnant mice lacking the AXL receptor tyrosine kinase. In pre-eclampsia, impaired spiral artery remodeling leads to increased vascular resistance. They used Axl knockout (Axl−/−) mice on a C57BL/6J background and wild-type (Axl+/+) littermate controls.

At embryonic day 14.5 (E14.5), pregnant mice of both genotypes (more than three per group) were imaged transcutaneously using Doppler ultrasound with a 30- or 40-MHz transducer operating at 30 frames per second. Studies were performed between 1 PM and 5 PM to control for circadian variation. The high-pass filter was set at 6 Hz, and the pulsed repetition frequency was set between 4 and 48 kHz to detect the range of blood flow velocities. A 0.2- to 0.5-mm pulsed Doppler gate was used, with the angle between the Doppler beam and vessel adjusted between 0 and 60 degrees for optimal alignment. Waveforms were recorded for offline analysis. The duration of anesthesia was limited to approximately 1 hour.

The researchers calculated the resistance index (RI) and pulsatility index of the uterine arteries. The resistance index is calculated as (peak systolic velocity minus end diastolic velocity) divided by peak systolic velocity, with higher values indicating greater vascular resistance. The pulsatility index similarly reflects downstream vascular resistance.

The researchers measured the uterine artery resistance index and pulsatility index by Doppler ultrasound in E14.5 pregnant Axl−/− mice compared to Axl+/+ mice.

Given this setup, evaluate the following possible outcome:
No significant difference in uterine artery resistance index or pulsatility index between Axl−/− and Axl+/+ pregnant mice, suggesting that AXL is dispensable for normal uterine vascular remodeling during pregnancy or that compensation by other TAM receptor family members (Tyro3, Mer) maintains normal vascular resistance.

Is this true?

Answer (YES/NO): NO